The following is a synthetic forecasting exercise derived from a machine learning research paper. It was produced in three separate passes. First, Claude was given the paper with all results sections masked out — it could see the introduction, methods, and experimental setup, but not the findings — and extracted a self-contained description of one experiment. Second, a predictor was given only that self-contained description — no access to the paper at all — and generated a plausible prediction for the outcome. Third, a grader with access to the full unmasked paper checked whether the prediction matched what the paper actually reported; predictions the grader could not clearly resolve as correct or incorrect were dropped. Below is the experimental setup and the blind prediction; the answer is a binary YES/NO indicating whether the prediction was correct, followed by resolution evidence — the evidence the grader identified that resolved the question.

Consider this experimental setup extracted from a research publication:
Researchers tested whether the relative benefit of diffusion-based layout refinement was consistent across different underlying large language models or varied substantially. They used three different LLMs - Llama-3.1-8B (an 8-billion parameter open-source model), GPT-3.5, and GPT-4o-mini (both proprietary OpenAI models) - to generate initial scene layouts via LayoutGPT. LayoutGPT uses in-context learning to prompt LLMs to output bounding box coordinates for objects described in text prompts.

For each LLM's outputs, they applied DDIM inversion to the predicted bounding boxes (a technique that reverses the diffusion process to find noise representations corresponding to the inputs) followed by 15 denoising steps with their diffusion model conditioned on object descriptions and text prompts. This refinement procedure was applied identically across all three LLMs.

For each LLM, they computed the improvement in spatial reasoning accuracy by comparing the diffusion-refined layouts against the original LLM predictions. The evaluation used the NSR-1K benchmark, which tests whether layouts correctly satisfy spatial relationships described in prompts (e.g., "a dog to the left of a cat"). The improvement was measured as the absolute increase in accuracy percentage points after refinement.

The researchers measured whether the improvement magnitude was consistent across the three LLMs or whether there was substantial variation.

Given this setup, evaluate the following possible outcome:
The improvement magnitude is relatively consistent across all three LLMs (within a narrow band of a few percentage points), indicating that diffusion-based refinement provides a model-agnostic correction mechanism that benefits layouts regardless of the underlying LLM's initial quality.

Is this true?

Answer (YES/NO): NO